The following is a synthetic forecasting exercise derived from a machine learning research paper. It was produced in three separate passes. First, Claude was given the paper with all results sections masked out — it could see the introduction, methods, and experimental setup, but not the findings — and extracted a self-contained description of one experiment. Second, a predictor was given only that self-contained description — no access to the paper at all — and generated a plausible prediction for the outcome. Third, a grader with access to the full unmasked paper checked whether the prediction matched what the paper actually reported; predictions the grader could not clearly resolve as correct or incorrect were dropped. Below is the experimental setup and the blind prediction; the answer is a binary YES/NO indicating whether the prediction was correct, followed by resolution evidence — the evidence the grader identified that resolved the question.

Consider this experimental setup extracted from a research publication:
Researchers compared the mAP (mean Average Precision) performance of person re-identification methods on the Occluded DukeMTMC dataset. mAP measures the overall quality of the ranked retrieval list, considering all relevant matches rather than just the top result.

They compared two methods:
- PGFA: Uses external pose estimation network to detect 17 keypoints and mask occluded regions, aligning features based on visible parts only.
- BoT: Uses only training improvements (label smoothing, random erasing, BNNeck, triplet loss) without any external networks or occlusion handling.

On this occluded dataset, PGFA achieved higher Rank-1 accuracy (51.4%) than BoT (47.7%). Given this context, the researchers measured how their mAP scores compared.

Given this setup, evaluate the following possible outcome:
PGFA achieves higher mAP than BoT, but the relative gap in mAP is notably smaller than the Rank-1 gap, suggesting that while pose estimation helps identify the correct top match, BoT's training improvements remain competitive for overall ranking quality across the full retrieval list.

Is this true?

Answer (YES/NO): NO